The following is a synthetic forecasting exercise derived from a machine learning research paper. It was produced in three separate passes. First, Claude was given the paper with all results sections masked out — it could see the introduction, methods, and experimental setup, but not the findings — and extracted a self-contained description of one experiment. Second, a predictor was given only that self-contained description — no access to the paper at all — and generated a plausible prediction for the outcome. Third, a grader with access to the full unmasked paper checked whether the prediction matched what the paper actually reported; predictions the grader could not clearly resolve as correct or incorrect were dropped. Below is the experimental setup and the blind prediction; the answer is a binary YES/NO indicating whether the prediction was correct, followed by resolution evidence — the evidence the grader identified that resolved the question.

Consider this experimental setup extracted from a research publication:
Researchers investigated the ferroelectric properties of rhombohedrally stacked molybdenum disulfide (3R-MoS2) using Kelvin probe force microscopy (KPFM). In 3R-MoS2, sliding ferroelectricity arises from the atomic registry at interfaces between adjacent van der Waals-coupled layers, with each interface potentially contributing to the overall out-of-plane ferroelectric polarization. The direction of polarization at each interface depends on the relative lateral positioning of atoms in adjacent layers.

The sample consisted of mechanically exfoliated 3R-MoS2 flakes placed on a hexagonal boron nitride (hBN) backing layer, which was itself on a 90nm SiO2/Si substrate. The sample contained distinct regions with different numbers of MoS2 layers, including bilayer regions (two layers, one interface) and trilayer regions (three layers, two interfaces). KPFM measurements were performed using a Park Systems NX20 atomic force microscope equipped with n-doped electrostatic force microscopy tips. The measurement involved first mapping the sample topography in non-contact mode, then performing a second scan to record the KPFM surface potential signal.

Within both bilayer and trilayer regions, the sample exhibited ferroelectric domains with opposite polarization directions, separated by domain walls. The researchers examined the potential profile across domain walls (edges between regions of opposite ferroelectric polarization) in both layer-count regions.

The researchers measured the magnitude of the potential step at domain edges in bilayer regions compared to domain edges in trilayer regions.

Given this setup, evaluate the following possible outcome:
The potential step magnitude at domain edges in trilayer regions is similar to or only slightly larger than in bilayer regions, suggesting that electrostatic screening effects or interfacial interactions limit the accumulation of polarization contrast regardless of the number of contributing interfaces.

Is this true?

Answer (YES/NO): NO